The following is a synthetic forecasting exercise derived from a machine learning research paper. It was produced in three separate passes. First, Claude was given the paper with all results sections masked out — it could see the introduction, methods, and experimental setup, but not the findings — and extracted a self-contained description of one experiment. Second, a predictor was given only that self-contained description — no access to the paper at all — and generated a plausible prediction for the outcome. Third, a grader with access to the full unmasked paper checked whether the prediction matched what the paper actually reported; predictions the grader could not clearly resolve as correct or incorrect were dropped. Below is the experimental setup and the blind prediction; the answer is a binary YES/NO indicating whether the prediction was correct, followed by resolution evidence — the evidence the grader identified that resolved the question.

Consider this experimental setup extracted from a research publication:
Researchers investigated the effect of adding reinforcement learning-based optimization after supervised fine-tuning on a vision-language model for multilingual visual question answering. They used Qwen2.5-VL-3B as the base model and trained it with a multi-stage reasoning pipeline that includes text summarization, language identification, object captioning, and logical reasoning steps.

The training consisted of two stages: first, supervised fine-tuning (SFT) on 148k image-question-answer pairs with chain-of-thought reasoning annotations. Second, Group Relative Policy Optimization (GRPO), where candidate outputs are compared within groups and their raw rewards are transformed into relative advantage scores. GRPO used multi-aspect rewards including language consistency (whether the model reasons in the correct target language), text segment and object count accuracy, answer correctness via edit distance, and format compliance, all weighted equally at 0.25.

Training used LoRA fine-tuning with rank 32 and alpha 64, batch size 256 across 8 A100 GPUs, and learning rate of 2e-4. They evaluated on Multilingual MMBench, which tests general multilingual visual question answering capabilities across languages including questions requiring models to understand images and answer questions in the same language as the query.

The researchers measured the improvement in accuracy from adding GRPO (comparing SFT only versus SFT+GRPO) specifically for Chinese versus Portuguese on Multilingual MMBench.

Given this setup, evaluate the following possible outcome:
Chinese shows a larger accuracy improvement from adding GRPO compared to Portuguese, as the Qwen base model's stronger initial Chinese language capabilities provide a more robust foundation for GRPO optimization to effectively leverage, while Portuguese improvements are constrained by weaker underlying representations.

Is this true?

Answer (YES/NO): YES